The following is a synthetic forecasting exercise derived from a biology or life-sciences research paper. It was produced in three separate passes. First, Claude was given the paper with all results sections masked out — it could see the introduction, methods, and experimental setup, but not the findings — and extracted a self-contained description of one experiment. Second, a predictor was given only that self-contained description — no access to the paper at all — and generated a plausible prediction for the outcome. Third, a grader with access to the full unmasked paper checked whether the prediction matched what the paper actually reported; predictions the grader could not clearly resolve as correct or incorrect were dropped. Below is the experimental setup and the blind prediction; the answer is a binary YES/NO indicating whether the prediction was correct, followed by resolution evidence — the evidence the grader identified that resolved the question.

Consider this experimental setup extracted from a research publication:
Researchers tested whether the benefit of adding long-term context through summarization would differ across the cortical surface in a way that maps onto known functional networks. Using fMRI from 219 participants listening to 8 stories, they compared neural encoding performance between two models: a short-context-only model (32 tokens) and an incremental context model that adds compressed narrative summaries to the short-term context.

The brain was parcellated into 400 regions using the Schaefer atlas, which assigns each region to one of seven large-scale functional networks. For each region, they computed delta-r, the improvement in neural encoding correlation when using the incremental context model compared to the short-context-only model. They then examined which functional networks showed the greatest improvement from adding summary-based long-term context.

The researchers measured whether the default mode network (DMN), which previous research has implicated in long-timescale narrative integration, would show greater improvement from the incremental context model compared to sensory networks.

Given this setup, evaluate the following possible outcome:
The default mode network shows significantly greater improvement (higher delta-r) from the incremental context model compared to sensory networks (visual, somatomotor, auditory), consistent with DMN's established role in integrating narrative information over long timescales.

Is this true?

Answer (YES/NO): YES